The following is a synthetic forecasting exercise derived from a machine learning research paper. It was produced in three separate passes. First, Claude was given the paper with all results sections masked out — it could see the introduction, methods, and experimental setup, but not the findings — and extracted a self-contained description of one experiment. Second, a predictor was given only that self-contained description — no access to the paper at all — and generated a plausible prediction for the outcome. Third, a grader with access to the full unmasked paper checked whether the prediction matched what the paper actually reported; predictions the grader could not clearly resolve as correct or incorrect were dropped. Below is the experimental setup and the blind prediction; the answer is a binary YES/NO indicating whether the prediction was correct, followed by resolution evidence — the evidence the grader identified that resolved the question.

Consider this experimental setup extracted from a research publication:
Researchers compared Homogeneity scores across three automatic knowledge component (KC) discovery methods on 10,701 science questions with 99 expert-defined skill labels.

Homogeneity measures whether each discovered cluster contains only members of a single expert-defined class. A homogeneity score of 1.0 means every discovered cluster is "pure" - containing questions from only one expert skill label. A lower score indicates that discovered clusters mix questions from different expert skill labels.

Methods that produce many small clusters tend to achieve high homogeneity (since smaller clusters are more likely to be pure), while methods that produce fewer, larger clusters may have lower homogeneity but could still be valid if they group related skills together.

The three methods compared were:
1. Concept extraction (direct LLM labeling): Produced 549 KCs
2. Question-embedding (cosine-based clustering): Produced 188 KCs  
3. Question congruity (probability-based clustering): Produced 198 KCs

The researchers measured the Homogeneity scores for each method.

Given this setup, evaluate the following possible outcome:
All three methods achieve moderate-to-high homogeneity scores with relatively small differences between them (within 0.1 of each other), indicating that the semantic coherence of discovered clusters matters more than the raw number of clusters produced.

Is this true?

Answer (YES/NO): YES